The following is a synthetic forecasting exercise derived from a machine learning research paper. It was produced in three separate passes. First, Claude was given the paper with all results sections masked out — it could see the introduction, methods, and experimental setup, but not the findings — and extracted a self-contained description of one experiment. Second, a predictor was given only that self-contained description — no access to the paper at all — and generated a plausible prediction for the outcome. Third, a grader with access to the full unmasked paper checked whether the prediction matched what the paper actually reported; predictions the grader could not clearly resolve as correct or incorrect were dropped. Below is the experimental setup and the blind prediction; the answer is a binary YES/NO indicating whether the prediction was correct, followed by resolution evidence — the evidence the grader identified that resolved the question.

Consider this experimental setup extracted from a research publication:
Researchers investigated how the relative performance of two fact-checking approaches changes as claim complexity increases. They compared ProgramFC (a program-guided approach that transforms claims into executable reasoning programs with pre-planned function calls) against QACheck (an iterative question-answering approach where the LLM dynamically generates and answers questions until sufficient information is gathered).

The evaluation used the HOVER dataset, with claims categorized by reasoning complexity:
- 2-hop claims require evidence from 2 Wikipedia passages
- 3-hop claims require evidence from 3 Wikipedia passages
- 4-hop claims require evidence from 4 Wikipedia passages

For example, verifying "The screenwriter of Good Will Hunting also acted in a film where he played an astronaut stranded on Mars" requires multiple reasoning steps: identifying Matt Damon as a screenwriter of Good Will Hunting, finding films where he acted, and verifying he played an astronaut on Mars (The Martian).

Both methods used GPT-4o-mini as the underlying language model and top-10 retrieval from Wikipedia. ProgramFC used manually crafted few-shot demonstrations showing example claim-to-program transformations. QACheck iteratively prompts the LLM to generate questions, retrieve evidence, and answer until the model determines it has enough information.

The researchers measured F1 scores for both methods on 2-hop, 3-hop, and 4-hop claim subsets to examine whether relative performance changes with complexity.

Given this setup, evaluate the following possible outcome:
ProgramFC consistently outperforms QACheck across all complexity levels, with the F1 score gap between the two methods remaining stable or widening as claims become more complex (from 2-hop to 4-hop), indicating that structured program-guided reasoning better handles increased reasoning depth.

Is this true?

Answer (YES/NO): NO